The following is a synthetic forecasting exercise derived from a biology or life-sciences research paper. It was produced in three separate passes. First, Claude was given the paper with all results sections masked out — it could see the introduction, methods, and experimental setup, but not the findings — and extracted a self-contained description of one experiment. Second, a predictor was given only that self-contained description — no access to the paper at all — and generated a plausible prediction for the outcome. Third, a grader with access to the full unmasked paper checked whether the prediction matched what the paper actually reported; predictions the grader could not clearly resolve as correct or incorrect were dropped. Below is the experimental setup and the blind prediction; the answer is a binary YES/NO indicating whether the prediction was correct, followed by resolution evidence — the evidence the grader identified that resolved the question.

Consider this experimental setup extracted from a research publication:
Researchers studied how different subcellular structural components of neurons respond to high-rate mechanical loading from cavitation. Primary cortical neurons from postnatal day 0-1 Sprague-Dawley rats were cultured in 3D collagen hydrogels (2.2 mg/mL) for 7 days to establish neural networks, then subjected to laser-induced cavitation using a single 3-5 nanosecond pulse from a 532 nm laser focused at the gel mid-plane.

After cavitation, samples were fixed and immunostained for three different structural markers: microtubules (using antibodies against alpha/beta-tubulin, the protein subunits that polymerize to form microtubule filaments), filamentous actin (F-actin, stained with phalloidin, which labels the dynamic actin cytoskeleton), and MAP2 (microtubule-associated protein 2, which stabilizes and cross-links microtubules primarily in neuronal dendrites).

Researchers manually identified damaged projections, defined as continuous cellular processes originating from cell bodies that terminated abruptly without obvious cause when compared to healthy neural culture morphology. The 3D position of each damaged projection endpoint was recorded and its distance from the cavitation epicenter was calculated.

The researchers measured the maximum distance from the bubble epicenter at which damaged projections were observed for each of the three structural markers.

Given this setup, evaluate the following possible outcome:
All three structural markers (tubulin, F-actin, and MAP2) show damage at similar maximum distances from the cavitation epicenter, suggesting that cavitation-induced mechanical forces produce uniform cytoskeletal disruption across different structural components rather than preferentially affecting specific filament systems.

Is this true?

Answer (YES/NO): NO